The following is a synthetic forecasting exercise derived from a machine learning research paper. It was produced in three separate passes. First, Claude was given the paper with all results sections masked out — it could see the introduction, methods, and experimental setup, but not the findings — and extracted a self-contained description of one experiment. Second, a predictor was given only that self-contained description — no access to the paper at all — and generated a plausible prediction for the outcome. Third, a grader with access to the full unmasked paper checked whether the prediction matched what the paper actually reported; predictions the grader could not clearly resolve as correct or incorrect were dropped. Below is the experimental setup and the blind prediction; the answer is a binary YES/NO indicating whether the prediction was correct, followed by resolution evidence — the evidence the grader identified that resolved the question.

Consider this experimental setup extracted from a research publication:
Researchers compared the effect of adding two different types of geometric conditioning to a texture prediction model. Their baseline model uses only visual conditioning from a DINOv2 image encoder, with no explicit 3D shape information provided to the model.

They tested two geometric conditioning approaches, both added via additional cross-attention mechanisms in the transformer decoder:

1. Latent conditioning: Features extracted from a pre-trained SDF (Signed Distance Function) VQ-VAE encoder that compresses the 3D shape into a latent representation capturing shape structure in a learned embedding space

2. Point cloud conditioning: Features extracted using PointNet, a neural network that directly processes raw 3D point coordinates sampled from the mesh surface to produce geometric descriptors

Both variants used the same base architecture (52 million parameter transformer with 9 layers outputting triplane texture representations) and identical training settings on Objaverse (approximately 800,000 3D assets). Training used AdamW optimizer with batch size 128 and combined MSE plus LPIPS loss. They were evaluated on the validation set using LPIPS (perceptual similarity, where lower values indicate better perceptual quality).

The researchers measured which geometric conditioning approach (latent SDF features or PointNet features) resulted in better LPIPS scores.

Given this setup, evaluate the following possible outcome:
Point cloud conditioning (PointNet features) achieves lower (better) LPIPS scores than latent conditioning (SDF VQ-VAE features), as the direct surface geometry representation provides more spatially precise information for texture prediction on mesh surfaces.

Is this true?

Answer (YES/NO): NO